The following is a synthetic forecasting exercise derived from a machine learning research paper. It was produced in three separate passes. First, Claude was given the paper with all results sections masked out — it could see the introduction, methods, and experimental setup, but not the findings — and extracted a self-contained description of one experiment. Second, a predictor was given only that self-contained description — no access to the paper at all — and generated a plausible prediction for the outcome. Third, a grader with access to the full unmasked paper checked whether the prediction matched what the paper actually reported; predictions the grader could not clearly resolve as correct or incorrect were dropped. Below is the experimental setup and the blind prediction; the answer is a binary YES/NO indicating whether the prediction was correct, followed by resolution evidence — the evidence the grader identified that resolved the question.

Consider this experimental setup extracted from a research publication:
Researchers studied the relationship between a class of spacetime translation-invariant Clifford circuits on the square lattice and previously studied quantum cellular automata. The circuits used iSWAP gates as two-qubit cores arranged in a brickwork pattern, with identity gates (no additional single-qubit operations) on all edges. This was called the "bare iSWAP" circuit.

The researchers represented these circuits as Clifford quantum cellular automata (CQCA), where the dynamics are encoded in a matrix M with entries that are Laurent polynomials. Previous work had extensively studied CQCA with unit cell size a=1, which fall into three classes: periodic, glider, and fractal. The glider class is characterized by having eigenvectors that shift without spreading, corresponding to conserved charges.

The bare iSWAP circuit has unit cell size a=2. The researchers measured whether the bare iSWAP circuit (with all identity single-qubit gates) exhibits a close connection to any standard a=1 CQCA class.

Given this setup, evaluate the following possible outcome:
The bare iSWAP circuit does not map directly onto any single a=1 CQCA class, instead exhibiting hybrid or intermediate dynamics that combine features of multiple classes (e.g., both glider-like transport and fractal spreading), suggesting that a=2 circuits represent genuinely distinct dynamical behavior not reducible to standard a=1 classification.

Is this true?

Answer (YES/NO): NO